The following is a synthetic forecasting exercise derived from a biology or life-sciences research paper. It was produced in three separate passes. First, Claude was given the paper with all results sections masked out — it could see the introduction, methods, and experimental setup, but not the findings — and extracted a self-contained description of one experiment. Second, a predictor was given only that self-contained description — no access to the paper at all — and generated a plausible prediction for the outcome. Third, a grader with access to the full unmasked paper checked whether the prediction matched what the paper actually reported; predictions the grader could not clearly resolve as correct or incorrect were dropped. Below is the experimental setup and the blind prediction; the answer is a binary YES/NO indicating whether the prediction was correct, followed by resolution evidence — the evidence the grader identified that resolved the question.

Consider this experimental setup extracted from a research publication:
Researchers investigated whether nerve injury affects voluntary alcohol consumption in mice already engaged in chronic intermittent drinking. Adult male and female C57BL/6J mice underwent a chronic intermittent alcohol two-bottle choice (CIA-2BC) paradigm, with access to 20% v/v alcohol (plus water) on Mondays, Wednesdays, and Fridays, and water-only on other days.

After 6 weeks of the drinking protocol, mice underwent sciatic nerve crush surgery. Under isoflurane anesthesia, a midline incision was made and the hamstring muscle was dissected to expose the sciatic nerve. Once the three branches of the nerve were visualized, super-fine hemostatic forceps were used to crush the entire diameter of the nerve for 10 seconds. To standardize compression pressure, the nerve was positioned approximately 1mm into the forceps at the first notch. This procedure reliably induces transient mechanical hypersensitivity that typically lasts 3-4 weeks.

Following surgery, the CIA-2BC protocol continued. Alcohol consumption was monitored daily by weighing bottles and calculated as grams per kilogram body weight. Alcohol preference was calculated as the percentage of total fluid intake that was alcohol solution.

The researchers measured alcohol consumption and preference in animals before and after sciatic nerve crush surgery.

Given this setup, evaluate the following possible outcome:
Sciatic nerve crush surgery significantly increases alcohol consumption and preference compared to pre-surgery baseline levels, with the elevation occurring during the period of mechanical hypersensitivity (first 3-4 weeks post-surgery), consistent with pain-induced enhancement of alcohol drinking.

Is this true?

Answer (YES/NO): NO